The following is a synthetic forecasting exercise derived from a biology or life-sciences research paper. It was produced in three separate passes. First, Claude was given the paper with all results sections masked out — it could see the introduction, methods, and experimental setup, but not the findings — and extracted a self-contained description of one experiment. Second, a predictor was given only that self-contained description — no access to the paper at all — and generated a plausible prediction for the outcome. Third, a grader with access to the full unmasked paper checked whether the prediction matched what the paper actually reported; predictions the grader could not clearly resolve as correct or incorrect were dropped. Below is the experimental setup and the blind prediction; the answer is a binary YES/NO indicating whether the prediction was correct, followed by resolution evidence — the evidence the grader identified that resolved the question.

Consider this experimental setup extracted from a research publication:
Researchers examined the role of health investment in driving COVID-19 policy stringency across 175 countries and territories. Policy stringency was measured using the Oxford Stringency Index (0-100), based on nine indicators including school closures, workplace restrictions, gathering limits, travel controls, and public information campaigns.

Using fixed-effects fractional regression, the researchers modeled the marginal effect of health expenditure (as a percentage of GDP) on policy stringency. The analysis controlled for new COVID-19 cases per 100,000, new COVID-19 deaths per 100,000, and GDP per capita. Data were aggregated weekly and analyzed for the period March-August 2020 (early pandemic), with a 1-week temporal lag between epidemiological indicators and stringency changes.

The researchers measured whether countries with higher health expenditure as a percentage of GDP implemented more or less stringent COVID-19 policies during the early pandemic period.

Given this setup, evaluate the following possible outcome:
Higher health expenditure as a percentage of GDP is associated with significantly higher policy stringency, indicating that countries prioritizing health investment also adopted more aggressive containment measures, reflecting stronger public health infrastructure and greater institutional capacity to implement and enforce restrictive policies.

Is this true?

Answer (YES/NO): NO